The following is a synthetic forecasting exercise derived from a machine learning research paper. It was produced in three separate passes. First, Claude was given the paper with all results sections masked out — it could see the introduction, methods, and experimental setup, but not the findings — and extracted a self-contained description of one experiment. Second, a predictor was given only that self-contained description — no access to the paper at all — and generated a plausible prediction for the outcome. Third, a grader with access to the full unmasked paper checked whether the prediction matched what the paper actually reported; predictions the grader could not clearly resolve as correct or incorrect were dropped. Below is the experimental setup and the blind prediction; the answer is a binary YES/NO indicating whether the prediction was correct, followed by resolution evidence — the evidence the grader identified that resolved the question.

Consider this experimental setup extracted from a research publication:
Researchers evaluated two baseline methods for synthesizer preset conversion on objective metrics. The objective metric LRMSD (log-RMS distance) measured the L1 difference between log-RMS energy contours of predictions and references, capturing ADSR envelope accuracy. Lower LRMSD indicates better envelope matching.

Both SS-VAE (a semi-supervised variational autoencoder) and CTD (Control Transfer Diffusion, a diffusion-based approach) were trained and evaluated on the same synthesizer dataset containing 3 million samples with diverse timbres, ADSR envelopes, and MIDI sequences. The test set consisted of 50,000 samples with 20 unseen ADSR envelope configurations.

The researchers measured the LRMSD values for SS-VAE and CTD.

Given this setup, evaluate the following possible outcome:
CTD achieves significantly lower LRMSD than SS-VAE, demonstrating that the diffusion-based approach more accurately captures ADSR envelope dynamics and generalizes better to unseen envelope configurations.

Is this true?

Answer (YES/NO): NO